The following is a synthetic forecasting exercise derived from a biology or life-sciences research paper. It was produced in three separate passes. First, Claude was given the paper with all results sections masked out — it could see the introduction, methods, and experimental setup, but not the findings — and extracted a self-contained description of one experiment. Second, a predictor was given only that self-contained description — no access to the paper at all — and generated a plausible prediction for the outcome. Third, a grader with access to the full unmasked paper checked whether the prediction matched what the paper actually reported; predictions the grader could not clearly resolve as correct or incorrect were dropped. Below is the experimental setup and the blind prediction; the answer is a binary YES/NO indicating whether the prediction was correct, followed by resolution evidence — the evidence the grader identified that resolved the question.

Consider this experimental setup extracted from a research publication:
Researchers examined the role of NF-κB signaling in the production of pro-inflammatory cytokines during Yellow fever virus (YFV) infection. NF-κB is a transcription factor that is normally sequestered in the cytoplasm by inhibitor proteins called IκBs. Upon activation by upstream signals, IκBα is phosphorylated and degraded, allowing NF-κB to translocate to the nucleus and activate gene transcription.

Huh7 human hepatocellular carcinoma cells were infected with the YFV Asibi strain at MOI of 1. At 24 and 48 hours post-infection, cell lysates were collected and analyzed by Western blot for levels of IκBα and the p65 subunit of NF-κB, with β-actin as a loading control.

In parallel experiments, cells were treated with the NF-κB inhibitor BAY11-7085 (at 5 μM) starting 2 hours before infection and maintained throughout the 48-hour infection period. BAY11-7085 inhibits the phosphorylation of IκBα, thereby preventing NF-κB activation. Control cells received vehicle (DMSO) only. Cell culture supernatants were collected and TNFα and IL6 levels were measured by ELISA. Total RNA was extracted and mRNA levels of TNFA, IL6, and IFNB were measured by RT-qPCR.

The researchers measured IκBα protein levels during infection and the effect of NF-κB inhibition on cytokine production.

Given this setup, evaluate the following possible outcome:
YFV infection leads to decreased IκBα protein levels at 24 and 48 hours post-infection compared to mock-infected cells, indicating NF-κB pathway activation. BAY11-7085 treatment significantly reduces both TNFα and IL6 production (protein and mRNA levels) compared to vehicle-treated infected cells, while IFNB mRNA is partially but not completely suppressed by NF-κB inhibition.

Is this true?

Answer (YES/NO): YES